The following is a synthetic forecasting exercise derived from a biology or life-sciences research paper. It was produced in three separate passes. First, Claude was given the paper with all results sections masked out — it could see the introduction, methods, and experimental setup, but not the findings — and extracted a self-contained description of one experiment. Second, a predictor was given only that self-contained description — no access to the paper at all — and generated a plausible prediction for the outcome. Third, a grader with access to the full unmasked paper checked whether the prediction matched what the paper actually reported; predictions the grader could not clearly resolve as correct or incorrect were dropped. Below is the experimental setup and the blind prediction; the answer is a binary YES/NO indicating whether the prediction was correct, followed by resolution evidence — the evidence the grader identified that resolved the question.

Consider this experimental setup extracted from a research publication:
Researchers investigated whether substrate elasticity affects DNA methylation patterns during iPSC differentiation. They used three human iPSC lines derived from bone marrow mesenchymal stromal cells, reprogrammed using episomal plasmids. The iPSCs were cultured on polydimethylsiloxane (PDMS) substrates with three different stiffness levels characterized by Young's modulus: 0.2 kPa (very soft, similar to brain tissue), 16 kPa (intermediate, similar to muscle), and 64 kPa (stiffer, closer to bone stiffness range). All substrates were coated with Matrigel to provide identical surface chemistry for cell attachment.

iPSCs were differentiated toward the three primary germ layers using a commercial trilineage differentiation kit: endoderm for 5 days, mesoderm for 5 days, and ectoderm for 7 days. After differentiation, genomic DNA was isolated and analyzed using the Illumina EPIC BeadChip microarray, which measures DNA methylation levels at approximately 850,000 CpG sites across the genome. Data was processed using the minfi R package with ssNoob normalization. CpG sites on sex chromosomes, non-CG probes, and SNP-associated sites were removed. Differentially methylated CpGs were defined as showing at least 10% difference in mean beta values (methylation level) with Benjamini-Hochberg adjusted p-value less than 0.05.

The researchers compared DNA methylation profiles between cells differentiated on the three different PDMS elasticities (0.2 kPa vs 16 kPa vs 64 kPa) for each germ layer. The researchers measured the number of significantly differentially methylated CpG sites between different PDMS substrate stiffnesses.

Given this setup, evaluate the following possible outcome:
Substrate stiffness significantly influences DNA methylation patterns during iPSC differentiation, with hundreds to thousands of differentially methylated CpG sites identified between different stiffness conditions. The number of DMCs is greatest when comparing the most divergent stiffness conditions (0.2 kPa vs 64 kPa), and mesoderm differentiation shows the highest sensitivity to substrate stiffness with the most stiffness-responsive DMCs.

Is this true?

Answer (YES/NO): NO